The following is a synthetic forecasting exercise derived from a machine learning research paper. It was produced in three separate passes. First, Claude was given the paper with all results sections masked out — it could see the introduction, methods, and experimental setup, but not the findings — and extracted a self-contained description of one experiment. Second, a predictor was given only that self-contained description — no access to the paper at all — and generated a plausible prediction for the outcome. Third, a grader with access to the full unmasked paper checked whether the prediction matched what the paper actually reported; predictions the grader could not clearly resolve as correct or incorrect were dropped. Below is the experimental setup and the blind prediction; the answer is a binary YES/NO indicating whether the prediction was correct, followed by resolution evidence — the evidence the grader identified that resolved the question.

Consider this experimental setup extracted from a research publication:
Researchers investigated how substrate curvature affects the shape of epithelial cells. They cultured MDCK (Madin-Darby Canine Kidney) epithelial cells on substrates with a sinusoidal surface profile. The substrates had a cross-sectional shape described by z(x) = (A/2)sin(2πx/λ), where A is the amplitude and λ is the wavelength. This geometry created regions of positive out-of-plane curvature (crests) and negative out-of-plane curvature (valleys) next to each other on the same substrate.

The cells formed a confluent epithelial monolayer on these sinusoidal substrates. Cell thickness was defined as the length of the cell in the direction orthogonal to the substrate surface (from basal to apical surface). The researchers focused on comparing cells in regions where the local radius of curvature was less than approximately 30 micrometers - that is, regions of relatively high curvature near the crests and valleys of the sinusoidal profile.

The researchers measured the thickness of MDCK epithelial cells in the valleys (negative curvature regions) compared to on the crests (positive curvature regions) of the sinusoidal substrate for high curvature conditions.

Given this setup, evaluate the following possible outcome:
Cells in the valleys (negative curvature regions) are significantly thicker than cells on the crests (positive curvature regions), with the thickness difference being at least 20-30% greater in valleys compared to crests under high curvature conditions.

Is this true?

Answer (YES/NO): YES